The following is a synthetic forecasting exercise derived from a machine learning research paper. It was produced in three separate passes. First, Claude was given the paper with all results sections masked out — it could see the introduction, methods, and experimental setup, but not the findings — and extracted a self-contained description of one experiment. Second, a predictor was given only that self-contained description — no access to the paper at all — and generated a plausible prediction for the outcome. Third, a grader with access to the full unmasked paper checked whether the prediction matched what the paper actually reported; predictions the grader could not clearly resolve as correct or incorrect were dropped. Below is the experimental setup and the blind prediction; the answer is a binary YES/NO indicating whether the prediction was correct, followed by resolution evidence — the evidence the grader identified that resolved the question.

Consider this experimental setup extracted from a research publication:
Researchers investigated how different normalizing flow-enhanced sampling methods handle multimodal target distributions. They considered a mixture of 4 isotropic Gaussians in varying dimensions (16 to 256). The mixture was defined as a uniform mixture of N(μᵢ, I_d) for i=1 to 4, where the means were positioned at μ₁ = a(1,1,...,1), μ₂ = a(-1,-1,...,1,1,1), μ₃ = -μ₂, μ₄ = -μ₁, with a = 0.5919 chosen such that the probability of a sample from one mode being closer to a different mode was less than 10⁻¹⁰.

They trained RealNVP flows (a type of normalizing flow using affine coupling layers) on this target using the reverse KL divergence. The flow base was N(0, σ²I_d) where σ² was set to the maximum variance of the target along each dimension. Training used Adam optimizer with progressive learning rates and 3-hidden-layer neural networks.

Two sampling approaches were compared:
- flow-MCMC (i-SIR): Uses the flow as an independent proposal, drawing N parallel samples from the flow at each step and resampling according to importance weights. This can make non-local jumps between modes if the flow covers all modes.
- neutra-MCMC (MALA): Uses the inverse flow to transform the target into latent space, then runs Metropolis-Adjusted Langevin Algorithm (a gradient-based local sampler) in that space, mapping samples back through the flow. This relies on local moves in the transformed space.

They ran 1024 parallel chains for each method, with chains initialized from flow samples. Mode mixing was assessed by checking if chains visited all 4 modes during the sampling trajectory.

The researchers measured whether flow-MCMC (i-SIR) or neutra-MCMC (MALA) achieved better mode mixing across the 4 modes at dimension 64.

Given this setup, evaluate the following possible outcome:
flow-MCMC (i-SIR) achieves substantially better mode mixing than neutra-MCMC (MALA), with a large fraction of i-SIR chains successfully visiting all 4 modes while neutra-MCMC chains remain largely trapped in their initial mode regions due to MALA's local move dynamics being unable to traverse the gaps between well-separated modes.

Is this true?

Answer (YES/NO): YES